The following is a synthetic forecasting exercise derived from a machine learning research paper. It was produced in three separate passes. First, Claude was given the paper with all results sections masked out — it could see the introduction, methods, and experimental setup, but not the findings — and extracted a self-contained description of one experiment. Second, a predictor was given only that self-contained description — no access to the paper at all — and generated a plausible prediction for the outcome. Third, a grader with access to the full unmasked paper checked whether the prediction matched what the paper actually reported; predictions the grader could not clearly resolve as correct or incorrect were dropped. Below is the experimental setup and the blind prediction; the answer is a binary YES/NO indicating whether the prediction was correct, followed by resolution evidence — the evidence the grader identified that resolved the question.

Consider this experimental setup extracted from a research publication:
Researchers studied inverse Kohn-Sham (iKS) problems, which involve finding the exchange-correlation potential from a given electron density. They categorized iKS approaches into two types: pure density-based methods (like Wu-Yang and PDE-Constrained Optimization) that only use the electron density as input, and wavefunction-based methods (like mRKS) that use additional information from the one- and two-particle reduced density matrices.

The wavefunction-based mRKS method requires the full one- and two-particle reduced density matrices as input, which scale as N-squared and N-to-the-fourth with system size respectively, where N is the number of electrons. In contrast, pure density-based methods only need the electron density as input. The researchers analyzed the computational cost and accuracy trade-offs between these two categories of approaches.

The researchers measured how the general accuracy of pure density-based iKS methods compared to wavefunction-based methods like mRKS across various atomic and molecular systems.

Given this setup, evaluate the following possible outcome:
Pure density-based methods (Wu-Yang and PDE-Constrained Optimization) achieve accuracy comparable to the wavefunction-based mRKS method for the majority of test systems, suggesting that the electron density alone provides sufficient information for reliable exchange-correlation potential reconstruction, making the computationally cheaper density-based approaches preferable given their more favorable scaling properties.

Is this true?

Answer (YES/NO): NO